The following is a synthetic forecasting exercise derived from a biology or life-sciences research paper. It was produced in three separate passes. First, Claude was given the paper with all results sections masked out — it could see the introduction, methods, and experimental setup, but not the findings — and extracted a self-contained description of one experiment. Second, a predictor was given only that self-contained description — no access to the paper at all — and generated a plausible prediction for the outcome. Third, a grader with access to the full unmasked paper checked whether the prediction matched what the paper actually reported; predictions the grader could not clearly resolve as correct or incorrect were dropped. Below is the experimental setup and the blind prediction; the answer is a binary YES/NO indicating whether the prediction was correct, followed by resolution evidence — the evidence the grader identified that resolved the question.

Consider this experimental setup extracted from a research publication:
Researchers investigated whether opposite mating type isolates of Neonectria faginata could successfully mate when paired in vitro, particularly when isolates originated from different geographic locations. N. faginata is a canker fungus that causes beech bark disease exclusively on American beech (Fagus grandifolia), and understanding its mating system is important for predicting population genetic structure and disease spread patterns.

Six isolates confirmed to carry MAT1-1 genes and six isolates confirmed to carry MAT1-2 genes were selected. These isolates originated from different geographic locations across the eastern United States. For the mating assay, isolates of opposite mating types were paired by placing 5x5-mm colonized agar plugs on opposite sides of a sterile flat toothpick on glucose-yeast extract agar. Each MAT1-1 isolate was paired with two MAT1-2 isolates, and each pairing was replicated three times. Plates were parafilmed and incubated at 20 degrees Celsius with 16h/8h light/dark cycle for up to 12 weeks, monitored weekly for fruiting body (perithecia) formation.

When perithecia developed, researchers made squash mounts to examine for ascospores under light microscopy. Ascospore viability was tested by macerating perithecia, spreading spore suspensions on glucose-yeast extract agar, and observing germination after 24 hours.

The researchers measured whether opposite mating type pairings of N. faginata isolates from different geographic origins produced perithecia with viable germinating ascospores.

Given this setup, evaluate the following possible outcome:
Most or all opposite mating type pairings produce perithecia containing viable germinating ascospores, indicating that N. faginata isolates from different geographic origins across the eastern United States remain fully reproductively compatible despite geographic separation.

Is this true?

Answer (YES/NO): YES